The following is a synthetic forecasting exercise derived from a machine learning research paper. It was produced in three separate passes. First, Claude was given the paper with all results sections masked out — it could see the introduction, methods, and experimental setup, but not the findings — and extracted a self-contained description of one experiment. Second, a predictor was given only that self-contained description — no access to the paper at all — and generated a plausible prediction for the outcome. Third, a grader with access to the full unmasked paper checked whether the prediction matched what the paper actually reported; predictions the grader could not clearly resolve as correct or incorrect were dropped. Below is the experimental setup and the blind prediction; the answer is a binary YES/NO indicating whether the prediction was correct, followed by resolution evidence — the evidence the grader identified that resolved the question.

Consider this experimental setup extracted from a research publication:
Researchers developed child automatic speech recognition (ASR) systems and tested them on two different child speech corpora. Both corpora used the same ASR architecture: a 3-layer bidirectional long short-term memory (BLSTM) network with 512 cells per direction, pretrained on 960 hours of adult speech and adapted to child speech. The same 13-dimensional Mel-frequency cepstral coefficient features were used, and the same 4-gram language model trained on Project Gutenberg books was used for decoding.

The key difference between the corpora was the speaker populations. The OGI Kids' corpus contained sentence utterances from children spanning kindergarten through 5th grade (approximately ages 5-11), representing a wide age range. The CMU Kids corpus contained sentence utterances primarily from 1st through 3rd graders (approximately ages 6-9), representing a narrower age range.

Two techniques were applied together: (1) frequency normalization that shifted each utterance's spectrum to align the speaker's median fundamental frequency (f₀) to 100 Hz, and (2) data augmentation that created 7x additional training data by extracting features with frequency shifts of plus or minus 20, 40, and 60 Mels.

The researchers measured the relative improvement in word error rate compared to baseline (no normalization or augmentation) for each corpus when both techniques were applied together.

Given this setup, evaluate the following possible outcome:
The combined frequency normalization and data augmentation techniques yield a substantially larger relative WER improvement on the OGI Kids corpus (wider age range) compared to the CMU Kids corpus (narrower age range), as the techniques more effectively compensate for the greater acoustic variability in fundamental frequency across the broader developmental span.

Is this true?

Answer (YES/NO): YES